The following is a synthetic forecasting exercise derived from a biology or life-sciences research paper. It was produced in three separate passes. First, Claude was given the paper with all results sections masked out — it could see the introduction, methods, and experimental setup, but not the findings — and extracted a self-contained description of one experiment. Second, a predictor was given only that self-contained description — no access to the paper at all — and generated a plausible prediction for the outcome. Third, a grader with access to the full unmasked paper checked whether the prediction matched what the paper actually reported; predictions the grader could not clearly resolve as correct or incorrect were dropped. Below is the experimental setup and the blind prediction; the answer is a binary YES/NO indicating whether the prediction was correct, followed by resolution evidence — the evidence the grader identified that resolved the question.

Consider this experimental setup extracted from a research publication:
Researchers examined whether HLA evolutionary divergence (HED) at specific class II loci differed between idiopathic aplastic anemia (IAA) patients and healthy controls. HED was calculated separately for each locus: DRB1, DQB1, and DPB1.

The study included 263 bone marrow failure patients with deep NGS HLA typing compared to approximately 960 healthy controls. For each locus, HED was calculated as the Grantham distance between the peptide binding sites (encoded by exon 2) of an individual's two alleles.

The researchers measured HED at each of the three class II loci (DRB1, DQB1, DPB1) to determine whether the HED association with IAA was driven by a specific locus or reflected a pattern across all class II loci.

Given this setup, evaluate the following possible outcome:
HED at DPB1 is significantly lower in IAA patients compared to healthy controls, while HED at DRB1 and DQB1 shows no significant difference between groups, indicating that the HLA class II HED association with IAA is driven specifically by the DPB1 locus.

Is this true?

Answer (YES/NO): NO